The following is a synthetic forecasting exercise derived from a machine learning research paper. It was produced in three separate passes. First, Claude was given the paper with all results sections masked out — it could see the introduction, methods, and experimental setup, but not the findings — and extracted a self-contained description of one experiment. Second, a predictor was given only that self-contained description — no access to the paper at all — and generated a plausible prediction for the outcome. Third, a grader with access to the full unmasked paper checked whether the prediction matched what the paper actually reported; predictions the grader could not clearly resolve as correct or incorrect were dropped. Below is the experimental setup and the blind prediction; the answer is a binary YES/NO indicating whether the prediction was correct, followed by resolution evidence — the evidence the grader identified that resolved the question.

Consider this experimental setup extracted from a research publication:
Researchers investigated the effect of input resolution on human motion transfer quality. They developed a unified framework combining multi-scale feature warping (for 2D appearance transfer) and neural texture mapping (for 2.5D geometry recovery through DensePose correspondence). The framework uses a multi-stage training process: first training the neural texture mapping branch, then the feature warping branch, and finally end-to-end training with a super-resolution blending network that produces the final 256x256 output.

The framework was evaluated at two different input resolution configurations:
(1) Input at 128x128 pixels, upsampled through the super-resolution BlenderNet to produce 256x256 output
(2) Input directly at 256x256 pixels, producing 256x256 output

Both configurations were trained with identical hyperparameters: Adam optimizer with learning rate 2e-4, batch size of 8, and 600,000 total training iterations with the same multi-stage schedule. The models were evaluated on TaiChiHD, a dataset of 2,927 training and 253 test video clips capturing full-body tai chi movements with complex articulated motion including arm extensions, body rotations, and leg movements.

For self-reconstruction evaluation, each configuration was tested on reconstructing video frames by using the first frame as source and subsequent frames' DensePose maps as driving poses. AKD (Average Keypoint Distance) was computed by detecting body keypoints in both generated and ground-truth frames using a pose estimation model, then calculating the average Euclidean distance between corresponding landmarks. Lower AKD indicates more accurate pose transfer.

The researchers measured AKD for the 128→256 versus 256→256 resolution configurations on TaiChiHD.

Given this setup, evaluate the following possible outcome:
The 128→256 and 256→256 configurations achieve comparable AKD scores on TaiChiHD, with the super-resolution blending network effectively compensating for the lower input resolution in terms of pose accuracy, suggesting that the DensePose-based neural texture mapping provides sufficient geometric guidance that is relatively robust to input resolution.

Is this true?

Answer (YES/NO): NO